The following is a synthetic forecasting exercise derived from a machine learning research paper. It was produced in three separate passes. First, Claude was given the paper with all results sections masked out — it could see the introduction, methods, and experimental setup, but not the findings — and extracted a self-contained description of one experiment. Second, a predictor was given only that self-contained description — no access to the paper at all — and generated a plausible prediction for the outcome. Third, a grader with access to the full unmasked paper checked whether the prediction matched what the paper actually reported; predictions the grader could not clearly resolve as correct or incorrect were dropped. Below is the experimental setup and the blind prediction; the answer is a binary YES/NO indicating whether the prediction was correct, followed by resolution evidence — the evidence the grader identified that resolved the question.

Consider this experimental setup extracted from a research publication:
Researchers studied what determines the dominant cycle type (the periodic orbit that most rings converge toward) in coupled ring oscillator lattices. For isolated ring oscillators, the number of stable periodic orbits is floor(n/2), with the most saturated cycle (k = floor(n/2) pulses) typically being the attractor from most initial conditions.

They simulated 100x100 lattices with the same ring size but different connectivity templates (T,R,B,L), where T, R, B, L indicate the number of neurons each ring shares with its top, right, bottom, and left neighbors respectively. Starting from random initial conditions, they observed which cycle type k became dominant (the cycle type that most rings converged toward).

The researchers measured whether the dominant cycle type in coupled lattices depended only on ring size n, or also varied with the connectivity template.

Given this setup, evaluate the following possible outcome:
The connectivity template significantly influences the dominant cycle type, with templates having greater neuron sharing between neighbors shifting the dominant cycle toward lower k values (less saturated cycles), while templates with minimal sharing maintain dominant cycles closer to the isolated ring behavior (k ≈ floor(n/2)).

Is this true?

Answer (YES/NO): NO